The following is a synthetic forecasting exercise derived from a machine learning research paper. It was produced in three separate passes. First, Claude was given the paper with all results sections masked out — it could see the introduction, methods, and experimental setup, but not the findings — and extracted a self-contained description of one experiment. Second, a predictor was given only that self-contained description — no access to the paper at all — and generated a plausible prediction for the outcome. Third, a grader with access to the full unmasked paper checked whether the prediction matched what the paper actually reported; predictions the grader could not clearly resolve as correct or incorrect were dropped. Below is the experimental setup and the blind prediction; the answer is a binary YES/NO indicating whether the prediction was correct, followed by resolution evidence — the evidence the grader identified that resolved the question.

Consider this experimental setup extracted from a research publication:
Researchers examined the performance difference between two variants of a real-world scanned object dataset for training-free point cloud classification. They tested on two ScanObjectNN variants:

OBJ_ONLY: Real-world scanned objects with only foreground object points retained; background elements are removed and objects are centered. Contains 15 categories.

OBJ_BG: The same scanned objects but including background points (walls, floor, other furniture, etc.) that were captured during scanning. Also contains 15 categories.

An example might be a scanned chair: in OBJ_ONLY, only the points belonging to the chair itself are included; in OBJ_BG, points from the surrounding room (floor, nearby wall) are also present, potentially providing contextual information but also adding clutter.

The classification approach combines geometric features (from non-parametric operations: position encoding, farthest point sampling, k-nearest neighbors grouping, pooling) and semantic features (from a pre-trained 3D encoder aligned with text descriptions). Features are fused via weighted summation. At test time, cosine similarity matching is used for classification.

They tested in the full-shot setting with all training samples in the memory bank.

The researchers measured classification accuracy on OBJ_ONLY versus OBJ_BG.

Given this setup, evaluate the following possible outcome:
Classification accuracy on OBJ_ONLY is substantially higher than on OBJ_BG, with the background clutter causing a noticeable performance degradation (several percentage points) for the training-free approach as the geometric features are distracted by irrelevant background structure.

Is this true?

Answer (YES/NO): NO